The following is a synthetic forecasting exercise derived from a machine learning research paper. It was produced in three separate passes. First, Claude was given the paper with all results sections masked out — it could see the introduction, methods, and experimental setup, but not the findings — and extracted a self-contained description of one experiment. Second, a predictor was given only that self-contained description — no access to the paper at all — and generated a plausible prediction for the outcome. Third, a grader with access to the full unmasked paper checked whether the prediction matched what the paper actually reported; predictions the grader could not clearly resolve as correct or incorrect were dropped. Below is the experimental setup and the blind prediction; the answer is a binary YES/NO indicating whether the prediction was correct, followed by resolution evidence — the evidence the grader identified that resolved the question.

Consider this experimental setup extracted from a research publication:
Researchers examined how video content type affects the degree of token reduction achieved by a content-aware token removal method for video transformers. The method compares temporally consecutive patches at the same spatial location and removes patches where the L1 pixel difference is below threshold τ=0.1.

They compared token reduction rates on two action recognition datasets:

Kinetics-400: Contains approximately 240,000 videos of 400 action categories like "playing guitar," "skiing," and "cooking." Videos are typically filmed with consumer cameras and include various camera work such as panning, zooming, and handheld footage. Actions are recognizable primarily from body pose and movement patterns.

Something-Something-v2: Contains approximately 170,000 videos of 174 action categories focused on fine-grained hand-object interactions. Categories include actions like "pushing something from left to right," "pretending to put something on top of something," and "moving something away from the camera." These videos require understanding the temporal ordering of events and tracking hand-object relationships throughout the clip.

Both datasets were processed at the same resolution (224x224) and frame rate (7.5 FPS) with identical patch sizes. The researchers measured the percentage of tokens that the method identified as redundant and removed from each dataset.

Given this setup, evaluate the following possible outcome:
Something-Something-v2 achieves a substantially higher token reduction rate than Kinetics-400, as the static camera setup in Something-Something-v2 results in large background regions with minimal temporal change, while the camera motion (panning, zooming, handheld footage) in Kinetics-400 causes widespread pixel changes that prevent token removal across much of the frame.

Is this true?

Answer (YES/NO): NO